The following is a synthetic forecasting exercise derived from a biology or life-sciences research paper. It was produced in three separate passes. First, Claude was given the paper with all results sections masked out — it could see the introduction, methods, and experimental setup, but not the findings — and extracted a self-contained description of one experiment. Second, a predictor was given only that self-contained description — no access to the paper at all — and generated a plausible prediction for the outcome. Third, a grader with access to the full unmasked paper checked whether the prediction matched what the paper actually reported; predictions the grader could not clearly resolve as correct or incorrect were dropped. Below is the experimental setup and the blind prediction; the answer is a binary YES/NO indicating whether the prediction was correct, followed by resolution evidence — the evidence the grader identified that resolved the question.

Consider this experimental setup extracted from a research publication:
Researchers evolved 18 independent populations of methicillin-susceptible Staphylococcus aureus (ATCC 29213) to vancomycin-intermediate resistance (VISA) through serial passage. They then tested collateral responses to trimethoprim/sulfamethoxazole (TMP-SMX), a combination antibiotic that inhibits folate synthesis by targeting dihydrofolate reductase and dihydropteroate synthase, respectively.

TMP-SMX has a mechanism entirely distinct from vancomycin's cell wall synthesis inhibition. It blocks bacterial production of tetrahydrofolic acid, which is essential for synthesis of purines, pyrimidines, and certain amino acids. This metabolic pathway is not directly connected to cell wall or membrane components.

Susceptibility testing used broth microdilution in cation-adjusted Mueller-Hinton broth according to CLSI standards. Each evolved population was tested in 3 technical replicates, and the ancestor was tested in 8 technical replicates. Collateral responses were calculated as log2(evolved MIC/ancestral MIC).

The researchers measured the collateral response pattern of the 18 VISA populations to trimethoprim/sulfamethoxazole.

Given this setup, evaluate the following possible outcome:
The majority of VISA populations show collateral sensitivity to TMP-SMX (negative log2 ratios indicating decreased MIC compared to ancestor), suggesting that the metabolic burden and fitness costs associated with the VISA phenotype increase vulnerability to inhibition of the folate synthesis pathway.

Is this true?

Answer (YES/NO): NO